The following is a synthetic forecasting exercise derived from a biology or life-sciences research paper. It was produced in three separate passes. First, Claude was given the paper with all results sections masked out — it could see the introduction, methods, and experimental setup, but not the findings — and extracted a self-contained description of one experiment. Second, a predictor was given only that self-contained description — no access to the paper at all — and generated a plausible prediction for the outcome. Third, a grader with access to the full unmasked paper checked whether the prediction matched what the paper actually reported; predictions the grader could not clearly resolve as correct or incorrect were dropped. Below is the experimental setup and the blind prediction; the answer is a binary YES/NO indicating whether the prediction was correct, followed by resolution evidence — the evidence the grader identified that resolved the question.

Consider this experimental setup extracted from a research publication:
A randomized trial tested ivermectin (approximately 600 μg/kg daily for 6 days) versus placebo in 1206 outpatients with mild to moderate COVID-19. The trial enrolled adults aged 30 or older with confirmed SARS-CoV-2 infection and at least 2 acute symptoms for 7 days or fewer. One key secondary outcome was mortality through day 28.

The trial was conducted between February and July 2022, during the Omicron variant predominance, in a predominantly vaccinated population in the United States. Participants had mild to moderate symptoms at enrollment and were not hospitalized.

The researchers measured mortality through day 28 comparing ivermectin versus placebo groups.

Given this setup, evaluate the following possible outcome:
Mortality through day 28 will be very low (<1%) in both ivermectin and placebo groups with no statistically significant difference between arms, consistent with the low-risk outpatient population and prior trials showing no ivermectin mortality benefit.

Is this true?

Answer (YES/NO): YES